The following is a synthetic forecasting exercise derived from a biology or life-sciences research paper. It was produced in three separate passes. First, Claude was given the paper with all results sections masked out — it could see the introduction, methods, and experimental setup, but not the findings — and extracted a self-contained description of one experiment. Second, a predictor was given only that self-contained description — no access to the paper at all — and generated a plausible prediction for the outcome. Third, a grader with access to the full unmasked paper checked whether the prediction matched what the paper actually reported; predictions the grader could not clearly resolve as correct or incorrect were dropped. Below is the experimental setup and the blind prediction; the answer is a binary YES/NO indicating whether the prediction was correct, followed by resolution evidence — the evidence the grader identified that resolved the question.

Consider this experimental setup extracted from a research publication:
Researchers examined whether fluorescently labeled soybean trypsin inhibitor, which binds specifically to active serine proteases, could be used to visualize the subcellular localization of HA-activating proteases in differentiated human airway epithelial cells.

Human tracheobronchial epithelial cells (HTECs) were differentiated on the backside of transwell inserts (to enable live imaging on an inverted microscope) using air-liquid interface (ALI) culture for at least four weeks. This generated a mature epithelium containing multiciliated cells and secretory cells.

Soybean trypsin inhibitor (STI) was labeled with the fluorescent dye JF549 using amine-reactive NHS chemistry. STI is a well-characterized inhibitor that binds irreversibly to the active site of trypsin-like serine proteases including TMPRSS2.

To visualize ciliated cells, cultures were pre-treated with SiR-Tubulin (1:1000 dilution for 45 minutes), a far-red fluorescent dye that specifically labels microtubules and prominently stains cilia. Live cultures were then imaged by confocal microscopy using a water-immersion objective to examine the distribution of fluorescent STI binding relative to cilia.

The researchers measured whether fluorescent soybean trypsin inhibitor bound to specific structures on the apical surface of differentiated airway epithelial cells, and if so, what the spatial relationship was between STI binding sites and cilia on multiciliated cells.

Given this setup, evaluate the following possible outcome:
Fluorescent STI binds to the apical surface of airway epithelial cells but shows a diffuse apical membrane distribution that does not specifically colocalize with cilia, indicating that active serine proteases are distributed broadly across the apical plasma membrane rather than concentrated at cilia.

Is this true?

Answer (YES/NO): NO